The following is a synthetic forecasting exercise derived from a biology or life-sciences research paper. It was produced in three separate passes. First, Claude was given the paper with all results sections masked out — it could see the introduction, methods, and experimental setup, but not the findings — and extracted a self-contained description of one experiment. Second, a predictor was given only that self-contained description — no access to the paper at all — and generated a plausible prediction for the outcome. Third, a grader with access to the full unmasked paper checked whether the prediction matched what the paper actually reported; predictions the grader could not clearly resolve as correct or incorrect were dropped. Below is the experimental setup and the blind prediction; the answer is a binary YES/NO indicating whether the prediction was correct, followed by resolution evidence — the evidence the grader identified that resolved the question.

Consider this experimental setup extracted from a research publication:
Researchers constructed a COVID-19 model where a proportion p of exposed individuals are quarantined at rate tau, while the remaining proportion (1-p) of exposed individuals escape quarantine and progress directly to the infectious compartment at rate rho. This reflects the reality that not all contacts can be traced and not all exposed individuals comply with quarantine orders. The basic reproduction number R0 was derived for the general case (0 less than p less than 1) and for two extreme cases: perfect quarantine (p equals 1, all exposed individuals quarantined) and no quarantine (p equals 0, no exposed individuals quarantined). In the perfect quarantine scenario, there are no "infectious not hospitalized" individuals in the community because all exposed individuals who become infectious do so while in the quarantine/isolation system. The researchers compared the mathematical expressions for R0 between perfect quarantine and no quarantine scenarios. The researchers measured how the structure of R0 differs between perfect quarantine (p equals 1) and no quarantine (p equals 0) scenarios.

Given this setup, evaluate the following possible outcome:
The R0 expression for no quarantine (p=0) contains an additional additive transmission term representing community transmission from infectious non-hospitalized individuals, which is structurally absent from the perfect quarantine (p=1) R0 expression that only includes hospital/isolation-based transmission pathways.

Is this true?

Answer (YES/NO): NO